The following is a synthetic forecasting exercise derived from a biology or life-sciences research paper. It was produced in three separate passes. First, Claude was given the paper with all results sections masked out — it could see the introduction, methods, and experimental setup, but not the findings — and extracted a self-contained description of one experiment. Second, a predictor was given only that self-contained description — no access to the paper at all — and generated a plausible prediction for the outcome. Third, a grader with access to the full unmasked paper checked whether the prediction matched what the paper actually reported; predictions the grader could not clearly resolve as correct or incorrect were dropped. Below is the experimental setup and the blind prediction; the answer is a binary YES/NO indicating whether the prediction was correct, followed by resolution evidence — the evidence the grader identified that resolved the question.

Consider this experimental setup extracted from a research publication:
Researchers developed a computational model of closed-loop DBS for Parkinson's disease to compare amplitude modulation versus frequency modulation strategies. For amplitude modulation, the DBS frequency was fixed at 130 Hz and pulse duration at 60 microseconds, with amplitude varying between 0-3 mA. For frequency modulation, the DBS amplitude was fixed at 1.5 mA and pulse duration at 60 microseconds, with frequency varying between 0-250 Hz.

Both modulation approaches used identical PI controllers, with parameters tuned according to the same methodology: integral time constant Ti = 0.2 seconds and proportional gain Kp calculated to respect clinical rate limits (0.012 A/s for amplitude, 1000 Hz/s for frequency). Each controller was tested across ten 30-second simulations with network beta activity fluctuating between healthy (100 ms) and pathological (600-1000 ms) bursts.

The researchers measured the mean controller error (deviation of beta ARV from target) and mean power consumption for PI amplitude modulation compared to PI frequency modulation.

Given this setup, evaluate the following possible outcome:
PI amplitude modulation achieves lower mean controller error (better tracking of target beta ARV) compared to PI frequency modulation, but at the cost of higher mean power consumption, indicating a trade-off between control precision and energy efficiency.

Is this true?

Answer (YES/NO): NO